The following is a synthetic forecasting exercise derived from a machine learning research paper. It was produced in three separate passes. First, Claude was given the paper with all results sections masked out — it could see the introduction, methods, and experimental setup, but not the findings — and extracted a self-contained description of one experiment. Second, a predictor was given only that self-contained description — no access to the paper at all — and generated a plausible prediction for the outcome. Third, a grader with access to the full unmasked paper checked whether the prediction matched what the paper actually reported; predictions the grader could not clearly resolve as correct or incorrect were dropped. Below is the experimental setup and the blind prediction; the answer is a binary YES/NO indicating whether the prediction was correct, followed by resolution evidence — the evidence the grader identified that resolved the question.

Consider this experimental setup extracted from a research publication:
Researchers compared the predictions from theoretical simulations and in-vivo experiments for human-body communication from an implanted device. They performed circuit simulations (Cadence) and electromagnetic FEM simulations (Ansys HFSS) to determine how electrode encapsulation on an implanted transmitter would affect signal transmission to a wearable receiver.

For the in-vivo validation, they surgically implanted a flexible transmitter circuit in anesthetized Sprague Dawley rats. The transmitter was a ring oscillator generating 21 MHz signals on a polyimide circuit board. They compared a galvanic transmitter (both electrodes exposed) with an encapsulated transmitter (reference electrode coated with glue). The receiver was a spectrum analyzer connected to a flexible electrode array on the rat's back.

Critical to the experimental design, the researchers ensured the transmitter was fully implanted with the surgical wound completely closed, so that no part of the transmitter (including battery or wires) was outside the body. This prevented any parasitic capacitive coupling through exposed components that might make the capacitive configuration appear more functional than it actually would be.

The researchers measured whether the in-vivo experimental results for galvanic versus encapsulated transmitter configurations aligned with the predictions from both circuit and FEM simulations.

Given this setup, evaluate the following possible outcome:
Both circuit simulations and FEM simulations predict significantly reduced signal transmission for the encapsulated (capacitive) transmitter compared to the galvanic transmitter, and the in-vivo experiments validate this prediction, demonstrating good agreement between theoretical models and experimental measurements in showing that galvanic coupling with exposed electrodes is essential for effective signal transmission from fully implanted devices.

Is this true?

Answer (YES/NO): YES